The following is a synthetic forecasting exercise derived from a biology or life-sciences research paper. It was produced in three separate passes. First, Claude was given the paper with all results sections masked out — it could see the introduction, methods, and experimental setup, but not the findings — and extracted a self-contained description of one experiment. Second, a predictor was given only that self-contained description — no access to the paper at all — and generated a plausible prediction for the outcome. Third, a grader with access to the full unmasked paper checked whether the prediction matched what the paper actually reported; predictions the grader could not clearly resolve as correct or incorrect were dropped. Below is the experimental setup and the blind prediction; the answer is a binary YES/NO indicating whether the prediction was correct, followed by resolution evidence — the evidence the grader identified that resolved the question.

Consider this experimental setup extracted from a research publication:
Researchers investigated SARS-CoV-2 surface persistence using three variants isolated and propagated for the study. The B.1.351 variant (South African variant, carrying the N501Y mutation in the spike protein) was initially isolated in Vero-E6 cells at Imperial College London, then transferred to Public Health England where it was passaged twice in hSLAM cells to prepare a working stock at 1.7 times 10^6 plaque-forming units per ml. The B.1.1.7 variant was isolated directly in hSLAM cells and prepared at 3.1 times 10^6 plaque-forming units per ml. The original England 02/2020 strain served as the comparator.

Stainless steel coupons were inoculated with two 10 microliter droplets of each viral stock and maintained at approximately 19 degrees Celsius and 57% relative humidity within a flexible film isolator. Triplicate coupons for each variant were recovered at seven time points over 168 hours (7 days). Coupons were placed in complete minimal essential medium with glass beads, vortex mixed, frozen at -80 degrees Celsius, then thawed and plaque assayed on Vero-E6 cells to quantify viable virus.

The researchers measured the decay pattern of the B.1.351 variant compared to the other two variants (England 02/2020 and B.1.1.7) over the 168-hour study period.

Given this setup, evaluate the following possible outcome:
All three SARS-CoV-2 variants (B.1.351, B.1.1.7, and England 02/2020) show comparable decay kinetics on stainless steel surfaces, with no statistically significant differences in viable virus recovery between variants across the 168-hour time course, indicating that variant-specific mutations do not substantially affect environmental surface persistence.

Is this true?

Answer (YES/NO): NO